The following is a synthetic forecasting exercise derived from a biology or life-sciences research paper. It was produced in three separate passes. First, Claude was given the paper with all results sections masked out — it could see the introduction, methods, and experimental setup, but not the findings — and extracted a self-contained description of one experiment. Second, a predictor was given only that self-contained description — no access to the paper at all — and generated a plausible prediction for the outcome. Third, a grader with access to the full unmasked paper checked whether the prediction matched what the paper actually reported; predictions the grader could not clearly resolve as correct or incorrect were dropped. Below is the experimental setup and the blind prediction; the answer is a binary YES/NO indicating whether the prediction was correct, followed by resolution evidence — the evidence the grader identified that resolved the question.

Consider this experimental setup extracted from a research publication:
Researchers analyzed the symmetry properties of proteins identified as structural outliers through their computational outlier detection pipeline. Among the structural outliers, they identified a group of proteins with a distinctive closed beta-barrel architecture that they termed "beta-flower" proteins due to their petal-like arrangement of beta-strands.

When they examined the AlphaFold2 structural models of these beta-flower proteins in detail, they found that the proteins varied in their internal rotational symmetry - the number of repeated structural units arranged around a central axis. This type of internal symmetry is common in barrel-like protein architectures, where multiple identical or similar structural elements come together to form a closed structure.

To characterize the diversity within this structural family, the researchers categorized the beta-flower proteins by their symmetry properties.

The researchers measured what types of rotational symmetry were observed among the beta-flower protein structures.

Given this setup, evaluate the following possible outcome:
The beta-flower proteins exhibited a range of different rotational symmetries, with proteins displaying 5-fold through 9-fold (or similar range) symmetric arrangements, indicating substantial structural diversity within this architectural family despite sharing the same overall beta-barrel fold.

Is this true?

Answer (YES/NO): NO